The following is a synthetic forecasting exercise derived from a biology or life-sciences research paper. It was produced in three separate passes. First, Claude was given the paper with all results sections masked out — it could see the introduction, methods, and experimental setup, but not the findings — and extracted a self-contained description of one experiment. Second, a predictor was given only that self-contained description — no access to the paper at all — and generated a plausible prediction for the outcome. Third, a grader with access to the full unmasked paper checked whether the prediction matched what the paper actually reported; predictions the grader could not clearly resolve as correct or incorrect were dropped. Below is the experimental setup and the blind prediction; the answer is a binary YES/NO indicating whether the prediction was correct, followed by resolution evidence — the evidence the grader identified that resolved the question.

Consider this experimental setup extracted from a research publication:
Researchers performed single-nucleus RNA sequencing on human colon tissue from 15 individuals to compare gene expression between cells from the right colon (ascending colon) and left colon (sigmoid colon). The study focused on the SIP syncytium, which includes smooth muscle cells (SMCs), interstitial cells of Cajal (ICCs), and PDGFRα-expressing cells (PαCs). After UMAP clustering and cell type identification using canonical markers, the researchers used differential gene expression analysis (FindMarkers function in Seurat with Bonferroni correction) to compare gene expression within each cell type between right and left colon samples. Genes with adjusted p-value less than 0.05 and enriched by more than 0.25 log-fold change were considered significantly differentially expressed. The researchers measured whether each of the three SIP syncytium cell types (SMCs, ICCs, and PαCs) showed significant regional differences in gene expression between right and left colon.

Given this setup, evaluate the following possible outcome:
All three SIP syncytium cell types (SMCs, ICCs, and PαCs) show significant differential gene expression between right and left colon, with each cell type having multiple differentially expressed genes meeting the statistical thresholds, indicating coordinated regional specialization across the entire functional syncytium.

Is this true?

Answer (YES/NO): NO